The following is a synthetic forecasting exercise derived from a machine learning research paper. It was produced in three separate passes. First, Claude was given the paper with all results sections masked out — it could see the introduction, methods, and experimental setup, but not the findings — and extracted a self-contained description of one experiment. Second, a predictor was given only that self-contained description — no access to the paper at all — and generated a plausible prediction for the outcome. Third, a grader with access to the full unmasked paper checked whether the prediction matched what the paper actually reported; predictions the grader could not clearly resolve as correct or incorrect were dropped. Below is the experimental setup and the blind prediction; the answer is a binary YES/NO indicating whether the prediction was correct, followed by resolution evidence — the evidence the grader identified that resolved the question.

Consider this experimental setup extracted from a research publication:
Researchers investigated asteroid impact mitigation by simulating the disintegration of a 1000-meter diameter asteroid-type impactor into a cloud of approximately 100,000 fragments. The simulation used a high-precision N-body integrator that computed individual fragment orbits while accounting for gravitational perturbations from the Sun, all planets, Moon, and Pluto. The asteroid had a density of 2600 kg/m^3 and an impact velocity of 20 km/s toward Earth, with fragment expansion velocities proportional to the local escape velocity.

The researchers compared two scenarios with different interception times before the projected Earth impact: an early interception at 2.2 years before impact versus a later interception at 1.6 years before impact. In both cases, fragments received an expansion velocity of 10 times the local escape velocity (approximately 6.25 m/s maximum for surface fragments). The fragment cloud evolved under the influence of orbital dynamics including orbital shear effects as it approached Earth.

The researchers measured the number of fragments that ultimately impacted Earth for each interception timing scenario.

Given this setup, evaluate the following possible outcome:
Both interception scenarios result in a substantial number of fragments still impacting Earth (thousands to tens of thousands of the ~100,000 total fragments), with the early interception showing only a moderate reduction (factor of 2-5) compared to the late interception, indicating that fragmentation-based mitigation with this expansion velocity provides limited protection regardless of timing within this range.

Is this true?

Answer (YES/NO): NO